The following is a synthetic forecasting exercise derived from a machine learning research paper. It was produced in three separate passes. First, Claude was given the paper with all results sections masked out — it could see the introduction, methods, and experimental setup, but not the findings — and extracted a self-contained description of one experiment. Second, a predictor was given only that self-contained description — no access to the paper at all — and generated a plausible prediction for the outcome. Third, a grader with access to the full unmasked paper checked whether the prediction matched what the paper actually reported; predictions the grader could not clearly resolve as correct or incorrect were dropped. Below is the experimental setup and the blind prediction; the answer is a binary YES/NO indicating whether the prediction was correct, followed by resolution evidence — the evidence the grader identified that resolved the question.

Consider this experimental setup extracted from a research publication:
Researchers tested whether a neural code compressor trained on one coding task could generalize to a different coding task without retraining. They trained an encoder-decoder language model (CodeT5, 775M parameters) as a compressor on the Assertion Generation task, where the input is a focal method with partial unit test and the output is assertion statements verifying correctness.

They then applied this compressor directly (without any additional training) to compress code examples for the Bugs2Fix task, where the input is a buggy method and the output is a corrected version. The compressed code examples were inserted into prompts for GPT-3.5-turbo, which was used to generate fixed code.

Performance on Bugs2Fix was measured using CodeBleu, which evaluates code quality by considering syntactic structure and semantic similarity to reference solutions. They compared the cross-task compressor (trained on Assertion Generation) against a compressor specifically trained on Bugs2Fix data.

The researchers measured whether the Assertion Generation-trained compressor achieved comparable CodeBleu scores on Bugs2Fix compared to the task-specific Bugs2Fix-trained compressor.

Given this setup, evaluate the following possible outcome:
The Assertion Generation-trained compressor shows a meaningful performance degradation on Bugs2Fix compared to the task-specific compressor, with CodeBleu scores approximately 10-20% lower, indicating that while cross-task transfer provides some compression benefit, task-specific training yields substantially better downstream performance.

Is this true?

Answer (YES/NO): YES